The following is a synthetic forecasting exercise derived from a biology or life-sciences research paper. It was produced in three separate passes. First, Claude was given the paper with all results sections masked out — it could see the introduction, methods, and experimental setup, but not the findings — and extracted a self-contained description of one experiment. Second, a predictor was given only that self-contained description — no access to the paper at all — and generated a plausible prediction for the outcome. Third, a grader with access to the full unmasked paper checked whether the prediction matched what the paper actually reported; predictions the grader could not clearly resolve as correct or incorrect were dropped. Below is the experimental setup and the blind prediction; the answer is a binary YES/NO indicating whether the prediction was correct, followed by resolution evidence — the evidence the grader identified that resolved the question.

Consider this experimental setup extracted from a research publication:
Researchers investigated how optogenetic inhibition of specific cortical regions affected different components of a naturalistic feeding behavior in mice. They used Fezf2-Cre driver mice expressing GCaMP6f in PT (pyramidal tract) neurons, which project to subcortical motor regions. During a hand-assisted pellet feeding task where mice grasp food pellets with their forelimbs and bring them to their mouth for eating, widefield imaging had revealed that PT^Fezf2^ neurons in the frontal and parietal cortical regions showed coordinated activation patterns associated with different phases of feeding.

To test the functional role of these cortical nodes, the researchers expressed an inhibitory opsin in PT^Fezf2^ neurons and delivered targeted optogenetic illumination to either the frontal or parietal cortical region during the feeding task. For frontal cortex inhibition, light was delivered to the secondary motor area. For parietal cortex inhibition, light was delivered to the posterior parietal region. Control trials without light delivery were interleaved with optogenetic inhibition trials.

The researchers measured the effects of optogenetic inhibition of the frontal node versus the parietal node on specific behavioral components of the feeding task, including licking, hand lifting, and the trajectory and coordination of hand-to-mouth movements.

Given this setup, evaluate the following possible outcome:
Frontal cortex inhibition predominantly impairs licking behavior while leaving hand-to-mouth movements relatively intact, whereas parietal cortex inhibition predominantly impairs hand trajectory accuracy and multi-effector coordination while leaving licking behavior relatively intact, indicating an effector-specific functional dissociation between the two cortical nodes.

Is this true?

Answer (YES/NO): NO